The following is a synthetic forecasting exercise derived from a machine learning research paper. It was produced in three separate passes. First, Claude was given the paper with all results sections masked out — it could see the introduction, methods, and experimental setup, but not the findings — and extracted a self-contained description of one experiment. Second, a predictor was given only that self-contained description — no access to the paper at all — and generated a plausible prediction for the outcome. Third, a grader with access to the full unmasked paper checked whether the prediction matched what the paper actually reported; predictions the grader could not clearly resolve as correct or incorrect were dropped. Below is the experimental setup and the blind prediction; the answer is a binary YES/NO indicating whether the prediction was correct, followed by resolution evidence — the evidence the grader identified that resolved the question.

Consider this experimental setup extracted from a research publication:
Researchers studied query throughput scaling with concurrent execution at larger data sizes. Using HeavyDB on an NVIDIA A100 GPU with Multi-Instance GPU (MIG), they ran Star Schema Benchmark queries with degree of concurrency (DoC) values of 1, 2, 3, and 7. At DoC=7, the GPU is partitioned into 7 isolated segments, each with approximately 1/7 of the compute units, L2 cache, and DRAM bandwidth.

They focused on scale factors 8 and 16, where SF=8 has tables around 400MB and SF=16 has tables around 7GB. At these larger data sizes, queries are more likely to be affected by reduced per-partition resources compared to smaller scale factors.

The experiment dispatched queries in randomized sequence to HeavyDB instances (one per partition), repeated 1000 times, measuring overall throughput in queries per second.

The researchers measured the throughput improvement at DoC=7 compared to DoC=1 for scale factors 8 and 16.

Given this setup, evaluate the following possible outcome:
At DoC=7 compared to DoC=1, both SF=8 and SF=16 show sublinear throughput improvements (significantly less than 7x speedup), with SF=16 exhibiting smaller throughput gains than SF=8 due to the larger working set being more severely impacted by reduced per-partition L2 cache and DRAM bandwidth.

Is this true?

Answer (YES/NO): YES